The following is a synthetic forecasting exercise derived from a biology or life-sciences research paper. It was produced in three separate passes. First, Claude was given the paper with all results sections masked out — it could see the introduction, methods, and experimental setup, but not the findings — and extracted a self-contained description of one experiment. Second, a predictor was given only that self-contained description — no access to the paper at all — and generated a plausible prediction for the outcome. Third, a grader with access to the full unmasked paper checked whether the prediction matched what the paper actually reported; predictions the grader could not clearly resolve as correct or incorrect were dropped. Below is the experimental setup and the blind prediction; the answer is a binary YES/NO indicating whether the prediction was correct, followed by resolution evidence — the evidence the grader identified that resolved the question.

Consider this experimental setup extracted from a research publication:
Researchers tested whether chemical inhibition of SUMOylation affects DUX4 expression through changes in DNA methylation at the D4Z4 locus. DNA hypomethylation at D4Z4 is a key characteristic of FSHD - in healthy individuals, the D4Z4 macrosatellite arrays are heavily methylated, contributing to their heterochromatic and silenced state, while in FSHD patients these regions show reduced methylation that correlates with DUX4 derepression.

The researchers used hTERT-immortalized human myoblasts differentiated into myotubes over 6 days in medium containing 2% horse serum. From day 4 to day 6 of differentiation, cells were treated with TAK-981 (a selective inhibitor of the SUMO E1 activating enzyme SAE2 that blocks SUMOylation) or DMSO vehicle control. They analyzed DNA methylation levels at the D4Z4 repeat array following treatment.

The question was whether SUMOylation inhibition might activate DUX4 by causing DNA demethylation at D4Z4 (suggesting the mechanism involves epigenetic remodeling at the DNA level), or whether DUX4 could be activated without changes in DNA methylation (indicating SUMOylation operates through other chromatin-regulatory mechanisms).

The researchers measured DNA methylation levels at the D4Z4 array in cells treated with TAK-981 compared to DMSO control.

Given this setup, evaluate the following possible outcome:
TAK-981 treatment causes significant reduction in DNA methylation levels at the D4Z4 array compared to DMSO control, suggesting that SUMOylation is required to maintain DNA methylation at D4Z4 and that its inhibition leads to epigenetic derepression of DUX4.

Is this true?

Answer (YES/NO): NO